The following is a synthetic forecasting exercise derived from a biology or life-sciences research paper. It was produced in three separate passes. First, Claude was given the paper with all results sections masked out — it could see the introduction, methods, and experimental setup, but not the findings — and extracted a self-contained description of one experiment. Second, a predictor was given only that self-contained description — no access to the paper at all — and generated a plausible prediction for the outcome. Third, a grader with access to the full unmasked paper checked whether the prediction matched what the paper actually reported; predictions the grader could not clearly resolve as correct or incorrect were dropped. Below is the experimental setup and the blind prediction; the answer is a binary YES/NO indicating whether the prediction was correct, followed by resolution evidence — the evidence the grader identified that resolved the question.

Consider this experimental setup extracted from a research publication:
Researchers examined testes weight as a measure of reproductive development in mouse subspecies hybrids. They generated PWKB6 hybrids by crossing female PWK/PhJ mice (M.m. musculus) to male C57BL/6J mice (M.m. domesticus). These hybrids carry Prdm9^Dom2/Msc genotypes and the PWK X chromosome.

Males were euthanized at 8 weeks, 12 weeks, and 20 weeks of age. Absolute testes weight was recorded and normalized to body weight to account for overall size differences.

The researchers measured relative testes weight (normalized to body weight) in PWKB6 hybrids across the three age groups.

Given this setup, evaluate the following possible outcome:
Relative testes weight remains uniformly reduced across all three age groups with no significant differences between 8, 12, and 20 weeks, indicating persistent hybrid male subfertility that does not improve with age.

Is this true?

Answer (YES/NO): NO